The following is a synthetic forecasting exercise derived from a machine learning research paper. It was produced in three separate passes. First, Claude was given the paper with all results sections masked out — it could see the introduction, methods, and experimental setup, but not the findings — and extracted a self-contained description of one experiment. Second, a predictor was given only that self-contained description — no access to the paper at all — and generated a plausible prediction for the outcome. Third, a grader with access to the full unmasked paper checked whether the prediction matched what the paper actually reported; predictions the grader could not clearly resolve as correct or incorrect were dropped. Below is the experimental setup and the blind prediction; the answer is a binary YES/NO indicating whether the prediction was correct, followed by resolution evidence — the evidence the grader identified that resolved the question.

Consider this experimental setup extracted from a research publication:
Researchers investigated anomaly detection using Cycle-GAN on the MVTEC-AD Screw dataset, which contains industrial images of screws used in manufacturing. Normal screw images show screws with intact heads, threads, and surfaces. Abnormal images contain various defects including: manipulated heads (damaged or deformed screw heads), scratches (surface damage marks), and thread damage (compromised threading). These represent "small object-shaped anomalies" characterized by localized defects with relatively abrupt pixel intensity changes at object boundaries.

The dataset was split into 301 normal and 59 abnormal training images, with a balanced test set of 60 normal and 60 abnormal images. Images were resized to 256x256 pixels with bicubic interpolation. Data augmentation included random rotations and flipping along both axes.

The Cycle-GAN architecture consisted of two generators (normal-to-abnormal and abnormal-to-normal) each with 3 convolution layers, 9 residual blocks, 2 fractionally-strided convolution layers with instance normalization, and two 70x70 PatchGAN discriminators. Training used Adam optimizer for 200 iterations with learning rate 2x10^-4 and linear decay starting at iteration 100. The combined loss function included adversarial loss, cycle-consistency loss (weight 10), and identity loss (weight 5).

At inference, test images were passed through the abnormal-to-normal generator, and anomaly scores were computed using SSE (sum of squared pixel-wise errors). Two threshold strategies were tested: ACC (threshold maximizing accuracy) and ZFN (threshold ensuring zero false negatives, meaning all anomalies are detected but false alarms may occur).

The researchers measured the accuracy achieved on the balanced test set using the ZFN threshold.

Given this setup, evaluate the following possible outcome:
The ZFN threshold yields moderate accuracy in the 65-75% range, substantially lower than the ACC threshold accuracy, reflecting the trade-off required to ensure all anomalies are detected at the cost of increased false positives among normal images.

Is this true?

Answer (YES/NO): NO